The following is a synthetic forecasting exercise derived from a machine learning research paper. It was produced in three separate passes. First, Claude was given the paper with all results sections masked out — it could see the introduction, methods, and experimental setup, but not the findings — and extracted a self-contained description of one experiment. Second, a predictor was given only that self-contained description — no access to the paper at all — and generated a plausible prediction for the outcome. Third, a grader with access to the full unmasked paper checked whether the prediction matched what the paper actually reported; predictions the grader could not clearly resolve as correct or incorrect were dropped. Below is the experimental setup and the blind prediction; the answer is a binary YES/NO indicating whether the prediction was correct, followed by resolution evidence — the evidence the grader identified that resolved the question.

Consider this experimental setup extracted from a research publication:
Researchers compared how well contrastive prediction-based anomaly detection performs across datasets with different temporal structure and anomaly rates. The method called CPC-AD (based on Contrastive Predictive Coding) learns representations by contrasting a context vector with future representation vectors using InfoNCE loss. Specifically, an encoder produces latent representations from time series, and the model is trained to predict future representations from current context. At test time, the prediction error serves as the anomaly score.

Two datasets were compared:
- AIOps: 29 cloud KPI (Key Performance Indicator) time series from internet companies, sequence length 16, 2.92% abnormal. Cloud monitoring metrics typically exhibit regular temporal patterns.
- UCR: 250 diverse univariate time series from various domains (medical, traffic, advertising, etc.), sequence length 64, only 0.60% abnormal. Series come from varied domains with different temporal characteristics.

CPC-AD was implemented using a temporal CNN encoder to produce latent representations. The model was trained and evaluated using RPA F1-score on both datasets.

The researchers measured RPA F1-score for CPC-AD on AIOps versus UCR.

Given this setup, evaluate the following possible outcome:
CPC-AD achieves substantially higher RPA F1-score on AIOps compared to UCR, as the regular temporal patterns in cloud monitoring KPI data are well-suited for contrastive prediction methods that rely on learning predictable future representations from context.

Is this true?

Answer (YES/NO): YES